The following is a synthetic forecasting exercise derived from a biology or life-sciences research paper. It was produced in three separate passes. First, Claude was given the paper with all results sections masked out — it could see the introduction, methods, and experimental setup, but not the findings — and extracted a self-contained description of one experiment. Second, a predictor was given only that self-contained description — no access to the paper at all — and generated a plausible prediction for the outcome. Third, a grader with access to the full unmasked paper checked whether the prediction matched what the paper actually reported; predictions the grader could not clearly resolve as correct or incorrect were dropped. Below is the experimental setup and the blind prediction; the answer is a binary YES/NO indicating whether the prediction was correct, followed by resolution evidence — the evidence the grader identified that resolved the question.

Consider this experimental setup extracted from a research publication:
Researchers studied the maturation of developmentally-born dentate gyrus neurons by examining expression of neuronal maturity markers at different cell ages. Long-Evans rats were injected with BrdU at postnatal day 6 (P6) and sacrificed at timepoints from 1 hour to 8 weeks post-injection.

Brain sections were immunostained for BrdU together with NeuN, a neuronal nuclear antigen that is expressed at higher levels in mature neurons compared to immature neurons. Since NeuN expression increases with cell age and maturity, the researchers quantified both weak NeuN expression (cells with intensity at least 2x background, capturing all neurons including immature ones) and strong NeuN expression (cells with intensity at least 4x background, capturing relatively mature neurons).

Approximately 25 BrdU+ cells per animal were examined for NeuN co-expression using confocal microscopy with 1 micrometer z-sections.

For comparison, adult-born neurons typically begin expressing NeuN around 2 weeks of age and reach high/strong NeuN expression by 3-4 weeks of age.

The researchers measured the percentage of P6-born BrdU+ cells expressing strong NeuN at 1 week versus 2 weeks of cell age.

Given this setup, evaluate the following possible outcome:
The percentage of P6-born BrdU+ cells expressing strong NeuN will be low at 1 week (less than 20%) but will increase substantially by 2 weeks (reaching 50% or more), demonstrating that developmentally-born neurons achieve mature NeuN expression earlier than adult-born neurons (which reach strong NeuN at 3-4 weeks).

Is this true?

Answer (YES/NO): NO